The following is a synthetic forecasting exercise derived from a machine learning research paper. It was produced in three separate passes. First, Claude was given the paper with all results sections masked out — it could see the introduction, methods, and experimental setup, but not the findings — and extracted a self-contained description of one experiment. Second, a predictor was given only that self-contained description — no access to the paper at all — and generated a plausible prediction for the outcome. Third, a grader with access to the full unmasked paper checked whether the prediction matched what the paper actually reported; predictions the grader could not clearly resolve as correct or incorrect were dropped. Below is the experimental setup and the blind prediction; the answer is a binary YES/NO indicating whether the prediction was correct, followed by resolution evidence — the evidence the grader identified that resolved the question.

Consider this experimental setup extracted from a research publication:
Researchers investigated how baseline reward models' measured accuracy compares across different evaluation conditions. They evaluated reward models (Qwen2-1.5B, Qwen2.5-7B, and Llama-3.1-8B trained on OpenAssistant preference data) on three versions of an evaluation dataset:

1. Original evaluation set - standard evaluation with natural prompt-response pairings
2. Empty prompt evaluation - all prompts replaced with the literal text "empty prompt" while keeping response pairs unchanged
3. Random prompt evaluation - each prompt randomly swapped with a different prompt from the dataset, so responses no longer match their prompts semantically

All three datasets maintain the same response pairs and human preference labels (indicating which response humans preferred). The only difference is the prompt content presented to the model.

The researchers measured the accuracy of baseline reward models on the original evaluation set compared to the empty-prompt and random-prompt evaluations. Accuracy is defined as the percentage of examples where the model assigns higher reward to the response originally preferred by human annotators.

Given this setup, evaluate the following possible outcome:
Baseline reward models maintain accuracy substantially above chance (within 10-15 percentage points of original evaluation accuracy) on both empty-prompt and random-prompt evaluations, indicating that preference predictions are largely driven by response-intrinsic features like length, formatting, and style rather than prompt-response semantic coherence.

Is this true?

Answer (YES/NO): YES